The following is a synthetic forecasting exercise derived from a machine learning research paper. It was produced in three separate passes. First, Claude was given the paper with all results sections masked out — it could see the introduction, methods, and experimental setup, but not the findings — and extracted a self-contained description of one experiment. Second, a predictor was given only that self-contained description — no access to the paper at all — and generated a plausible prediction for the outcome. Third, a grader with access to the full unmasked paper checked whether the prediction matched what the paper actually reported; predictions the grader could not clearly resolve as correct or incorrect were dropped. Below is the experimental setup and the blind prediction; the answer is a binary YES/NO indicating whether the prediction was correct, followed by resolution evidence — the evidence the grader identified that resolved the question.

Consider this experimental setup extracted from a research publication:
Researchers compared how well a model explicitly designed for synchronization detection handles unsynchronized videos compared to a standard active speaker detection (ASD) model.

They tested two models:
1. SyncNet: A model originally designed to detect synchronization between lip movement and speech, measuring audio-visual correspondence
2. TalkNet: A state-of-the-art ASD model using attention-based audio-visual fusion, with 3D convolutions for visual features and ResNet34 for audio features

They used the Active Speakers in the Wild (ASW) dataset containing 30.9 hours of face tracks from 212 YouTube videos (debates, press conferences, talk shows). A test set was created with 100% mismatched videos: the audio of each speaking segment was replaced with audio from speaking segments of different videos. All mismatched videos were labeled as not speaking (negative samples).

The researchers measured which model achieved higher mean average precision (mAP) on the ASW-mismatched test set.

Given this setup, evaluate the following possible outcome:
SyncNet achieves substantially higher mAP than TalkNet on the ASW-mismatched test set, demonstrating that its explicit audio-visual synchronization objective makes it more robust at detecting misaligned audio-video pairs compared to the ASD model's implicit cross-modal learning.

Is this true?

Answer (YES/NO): YES